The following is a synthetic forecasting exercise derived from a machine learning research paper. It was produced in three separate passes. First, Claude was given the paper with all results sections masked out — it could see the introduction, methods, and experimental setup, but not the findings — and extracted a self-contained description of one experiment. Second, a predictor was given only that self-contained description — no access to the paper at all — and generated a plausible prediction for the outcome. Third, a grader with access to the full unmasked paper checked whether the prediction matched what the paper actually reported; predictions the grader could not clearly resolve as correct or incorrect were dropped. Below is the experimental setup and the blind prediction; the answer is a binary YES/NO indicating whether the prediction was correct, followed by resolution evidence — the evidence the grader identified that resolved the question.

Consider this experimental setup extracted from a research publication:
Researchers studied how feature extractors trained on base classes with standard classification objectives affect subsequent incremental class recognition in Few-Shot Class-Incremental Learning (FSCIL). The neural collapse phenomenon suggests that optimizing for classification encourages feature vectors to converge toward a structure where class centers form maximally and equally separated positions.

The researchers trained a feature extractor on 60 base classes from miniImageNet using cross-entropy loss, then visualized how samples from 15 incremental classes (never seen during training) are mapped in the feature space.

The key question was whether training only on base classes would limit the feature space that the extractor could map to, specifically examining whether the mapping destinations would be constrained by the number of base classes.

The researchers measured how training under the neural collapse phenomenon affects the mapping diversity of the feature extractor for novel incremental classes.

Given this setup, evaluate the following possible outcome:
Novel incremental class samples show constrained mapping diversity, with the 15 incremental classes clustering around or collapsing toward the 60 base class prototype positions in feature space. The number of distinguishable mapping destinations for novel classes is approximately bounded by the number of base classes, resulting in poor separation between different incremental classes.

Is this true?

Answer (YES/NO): YES